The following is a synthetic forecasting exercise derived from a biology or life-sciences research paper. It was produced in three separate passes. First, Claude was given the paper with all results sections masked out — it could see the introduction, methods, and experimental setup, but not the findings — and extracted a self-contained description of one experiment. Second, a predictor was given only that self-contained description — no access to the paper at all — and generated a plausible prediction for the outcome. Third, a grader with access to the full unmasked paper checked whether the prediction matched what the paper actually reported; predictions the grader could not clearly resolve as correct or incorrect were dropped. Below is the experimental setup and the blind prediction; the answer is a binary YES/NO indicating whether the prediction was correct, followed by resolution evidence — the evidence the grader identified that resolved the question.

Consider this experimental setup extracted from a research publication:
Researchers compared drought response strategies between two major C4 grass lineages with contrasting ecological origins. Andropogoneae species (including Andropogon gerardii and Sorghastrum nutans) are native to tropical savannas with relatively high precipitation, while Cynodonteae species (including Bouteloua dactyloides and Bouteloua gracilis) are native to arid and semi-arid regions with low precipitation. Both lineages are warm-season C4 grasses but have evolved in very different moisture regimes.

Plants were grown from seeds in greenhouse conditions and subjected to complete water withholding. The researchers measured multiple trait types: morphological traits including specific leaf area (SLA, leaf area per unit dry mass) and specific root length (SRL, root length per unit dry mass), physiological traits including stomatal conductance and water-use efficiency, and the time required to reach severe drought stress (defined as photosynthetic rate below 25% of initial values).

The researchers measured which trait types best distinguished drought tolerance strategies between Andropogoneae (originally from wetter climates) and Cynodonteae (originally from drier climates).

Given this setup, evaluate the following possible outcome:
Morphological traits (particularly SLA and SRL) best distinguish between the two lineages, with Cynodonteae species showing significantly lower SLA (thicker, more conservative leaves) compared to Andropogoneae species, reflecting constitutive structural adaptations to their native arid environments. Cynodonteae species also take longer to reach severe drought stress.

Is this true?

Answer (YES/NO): NO